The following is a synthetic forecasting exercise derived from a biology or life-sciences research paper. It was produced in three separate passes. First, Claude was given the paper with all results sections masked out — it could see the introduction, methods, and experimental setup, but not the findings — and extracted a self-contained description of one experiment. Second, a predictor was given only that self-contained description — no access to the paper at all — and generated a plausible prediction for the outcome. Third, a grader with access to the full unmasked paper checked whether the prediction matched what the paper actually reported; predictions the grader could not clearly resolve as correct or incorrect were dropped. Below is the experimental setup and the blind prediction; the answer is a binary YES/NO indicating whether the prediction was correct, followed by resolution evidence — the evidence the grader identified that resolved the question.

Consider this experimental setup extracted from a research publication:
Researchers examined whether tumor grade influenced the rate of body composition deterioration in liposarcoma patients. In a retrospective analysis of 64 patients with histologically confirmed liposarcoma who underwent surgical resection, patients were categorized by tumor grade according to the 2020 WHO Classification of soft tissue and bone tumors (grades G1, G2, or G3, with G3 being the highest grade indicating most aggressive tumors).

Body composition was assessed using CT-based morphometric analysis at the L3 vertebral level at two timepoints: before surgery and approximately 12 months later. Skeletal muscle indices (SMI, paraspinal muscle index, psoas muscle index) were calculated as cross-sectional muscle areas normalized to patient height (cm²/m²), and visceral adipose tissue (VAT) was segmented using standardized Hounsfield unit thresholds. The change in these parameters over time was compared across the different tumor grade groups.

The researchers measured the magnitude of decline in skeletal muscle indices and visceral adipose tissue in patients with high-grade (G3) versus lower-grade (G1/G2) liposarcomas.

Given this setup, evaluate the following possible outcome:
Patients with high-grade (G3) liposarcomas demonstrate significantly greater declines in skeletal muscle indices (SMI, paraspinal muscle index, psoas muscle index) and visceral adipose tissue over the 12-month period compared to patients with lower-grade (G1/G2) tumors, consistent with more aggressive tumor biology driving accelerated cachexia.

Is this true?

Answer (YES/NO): NO